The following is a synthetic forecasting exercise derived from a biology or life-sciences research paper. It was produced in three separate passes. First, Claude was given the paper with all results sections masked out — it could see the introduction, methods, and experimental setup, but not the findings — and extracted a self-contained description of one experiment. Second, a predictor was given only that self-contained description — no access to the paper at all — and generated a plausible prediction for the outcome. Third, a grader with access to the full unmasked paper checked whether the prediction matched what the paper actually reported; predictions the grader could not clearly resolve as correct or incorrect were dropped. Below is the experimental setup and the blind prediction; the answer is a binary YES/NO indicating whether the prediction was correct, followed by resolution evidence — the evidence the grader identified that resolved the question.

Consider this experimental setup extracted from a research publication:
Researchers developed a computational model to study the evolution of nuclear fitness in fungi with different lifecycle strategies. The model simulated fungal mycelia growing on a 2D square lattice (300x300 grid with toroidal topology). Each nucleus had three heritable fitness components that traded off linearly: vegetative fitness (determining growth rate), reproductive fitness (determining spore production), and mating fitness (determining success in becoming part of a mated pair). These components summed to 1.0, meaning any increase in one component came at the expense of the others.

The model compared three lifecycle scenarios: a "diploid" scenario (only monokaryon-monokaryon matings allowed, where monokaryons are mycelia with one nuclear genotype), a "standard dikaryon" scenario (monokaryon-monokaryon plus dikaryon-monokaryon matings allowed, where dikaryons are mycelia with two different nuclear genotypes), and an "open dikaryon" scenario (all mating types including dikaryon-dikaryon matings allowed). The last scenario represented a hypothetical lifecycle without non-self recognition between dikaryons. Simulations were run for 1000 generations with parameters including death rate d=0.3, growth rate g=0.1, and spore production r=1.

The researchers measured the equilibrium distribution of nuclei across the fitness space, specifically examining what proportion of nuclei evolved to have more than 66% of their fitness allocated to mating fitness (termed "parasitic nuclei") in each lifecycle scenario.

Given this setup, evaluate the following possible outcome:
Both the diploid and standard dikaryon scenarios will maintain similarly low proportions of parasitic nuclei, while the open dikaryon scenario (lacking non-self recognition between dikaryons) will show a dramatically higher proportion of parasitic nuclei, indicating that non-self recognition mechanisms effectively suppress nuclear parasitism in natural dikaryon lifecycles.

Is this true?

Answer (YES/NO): NO